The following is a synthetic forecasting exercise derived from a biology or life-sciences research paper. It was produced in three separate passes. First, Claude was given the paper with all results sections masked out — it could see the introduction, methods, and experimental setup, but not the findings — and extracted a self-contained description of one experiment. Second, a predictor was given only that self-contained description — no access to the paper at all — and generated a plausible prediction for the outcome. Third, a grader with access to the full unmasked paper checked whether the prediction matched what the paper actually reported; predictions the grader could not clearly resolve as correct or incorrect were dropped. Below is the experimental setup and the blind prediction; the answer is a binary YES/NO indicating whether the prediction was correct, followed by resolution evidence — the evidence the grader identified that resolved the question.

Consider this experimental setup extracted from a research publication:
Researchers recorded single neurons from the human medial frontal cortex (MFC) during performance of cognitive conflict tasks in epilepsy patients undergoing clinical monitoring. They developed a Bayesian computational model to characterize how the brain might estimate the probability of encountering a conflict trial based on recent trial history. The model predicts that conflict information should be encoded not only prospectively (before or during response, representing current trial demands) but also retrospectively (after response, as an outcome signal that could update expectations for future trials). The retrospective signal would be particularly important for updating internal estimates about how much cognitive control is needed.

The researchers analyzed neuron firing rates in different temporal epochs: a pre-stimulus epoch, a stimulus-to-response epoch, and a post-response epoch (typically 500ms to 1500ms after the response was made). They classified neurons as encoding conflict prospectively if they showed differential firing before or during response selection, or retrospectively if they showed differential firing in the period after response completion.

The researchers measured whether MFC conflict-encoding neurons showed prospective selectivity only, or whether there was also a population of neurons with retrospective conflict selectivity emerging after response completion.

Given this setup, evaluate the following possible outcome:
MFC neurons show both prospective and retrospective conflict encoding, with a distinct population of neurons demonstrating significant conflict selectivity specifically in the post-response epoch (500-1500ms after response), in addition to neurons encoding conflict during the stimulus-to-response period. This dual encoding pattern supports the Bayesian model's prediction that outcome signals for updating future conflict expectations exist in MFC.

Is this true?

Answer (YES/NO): YES